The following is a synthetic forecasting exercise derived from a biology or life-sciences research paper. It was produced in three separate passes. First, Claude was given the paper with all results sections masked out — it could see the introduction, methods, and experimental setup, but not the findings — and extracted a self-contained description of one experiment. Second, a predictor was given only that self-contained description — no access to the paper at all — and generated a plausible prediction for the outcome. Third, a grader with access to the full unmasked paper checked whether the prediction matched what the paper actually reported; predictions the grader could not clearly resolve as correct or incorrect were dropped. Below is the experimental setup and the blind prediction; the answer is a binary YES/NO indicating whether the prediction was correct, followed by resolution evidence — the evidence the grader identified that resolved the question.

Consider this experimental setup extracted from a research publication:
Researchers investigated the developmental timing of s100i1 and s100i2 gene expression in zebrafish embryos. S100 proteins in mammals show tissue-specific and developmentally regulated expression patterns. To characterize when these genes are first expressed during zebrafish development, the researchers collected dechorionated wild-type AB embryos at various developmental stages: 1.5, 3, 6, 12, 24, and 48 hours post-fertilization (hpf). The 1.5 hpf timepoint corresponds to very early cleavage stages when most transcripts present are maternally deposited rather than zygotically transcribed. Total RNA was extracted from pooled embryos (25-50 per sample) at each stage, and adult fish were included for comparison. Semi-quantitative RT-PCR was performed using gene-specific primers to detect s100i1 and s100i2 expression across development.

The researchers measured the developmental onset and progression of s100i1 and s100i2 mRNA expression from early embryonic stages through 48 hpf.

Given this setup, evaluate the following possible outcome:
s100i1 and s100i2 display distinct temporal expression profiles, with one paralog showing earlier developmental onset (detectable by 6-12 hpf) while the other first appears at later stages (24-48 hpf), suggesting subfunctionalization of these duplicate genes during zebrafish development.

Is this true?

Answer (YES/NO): NO